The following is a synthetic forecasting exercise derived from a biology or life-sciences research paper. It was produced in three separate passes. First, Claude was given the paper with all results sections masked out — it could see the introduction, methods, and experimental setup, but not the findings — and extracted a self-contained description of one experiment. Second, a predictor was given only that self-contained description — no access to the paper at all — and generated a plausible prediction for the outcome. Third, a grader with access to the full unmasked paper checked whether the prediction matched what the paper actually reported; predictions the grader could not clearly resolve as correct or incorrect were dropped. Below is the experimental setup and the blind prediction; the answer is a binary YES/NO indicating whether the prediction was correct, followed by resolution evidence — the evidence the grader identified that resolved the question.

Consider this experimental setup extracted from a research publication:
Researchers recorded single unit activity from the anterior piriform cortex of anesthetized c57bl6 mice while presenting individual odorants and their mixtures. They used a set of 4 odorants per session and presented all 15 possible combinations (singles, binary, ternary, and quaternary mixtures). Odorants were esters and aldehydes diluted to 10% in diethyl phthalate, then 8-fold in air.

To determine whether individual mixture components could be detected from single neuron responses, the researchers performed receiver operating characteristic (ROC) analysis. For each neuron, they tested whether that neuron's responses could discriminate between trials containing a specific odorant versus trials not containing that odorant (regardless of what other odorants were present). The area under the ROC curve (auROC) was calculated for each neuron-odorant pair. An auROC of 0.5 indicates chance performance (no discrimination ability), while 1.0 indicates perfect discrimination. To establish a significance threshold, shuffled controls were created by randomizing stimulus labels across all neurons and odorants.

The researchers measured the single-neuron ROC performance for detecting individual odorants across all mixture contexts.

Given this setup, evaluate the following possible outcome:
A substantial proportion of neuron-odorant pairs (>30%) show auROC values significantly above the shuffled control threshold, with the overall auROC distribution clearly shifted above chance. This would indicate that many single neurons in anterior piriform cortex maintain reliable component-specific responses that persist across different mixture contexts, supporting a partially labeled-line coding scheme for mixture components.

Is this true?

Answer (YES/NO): YES